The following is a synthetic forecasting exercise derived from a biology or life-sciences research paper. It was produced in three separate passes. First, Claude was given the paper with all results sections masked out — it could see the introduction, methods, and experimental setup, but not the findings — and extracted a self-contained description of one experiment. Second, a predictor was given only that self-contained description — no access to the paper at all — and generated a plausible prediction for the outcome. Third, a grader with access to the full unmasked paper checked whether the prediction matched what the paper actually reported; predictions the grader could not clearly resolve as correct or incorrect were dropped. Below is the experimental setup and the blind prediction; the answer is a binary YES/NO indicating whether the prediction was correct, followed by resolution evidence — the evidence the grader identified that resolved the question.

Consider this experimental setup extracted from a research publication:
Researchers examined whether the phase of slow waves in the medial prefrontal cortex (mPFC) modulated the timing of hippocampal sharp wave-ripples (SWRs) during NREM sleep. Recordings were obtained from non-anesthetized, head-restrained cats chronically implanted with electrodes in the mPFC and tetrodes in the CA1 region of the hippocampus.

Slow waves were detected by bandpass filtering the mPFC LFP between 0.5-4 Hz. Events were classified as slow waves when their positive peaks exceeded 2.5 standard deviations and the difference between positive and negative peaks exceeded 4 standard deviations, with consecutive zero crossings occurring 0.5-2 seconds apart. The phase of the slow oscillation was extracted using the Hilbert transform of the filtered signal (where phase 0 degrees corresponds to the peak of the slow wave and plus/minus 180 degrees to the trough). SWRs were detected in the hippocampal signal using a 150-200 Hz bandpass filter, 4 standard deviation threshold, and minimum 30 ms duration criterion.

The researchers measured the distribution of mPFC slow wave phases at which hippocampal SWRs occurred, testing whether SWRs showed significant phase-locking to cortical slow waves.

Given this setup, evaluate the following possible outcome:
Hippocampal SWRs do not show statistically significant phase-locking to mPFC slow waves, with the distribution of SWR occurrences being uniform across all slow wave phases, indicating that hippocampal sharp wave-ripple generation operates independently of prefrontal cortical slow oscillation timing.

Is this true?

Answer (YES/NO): NO